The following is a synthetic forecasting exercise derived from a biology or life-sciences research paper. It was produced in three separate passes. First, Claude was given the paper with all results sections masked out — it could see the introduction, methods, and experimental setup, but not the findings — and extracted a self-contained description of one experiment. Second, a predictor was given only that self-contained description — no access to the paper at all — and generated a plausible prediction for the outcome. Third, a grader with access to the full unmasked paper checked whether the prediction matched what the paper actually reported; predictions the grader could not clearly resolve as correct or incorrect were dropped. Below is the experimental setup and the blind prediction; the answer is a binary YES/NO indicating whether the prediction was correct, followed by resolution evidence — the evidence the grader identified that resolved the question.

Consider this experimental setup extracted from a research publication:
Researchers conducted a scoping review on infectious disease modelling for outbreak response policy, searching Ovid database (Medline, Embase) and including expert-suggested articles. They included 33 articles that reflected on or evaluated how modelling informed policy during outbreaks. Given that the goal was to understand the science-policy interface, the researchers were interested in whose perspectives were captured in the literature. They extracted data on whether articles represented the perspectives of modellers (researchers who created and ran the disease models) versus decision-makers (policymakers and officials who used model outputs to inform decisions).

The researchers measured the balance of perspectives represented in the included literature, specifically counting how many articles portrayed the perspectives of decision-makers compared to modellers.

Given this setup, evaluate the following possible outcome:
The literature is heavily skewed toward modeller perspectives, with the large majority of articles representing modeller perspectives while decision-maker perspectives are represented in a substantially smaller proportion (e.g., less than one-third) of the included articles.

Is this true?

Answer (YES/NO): YES